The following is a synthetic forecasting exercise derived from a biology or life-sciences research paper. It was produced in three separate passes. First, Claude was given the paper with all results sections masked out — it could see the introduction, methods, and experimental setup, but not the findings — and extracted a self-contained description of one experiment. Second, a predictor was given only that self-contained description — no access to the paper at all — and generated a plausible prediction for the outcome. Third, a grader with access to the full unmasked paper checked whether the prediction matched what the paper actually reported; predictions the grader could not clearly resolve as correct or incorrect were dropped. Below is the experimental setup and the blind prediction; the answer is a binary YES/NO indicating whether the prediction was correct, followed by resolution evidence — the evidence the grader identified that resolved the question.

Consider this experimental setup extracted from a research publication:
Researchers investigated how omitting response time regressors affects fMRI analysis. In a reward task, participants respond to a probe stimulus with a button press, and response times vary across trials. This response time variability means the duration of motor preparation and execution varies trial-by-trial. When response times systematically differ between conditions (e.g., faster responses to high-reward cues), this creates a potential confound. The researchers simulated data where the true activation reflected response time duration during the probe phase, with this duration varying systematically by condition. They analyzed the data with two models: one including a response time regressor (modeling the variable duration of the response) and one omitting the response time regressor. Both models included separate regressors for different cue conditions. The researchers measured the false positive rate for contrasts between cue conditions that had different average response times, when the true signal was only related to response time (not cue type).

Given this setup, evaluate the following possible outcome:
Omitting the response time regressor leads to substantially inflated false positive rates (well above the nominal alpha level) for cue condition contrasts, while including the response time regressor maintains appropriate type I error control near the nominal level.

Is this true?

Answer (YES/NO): NO